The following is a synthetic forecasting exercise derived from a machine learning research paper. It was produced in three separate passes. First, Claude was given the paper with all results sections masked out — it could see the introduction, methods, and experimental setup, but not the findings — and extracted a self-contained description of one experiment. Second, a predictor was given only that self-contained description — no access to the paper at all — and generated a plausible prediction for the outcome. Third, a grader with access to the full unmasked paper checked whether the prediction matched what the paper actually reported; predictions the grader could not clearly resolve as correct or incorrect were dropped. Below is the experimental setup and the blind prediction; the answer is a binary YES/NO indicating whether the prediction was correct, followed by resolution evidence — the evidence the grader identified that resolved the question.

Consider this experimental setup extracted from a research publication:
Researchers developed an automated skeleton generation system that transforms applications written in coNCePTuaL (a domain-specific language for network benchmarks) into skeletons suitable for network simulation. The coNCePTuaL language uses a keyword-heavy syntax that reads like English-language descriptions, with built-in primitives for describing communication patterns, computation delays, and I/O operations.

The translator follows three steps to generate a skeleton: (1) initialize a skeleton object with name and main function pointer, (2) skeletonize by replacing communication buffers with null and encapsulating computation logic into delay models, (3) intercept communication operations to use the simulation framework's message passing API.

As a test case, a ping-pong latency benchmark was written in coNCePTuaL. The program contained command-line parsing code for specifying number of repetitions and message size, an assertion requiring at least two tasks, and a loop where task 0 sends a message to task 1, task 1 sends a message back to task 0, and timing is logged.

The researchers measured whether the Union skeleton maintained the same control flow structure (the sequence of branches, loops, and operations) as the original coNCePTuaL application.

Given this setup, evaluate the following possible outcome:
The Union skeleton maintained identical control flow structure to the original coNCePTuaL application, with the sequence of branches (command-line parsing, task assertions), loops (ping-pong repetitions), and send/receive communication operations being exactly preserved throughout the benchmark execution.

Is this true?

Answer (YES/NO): YES